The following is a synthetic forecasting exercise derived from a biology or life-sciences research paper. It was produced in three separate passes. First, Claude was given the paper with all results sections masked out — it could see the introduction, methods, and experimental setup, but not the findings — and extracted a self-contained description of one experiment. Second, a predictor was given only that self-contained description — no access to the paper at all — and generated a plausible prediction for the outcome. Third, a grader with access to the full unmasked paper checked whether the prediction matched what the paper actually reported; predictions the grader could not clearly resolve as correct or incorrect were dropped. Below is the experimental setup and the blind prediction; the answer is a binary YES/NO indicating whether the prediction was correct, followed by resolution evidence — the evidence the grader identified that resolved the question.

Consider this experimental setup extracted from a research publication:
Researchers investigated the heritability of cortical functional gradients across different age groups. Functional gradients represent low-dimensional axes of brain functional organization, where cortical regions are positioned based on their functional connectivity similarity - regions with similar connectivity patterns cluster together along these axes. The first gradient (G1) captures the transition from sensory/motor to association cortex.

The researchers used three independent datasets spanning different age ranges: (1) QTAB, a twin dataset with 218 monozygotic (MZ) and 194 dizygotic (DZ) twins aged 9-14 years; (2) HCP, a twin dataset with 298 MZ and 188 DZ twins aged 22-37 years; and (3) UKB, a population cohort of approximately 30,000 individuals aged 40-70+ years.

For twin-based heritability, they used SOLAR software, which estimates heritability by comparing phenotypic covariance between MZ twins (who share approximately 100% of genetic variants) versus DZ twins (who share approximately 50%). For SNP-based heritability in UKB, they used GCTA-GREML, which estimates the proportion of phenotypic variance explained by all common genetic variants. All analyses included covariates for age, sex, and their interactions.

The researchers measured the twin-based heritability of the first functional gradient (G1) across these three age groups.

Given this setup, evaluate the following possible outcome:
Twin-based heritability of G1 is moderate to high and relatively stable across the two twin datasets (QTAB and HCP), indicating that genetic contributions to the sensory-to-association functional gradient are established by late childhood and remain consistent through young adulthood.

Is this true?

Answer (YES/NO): NO